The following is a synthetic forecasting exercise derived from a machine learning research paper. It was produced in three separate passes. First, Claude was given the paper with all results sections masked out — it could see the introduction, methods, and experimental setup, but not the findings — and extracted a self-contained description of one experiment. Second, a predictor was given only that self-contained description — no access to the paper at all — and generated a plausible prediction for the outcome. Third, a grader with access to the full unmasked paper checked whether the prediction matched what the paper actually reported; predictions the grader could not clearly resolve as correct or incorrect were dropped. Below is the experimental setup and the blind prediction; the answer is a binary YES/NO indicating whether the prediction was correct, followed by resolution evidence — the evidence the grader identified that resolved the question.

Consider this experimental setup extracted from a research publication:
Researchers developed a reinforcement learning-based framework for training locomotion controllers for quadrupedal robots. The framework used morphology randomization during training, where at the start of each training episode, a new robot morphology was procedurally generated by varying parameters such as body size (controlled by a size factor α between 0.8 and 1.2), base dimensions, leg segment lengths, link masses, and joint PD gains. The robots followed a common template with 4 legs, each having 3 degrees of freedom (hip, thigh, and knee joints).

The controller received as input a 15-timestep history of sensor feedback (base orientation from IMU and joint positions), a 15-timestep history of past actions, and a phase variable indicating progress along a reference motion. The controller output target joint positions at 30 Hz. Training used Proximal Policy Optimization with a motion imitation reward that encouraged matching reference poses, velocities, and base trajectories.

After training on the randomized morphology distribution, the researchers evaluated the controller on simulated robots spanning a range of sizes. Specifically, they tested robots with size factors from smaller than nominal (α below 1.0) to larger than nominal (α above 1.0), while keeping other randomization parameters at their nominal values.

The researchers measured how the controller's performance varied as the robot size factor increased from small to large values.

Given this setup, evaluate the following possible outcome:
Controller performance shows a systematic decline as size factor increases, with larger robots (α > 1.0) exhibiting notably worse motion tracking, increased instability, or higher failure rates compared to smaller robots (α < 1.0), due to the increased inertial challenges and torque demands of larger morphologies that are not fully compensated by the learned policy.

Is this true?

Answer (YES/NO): NO